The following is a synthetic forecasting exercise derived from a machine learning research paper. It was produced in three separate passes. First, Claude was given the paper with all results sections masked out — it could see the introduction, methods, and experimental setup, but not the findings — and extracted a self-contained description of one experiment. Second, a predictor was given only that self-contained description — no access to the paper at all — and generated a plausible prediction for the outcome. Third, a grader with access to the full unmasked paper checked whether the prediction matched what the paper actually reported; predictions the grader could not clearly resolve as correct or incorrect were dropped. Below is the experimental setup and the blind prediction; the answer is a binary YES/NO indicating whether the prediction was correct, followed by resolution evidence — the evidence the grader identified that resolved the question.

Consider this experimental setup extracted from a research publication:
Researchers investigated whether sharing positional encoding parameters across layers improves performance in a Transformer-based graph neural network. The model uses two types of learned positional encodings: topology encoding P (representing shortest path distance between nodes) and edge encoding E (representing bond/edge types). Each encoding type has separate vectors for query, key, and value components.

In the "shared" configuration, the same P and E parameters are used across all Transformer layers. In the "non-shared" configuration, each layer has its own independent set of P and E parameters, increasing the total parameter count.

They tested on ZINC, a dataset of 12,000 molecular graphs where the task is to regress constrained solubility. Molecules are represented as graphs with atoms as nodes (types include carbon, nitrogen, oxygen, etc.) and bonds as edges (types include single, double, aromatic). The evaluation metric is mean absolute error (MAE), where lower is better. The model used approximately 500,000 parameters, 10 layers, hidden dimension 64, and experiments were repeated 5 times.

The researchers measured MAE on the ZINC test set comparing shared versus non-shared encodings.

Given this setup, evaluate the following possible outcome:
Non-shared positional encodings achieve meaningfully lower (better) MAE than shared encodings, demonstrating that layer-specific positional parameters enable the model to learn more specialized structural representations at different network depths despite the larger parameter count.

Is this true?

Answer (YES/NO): NO